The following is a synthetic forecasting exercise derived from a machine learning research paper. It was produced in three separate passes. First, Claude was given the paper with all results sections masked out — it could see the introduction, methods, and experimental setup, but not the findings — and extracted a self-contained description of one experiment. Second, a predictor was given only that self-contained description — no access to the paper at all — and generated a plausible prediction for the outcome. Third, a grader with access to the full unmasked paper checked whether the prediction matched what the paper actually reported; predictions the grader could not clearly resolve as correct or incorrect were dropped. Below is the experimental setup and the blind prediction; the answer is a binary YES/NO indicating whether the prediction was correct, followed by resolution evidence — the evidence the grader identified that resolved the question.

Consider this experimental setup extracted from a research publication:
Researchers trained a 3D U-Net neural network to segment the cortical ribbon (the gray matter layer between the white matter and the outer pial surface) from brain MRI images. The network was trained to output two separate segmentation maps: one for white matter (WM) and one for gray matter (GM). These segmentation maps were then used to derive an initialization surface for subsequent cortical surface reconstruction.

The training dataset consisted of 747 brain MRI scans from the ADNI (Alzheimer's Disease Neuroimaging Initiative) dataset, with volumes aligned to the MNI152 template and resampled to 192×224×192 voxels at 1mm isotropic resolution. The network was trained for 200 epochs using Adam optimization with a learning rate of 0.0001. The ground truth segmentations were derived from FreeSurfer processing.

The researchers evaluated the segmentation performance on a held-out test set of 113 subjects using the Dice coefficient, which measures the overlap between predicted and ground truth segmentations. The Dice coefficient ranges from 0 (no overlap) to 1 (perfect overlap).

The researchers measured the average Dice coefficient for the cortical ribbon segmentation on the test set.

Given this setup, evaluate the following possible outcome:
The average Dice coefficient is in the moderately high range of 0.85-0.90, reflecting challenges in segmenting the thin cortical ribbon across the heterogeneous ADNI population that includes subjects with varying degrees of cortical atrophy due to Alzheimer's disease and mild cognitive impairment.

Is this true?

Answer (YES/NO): NO